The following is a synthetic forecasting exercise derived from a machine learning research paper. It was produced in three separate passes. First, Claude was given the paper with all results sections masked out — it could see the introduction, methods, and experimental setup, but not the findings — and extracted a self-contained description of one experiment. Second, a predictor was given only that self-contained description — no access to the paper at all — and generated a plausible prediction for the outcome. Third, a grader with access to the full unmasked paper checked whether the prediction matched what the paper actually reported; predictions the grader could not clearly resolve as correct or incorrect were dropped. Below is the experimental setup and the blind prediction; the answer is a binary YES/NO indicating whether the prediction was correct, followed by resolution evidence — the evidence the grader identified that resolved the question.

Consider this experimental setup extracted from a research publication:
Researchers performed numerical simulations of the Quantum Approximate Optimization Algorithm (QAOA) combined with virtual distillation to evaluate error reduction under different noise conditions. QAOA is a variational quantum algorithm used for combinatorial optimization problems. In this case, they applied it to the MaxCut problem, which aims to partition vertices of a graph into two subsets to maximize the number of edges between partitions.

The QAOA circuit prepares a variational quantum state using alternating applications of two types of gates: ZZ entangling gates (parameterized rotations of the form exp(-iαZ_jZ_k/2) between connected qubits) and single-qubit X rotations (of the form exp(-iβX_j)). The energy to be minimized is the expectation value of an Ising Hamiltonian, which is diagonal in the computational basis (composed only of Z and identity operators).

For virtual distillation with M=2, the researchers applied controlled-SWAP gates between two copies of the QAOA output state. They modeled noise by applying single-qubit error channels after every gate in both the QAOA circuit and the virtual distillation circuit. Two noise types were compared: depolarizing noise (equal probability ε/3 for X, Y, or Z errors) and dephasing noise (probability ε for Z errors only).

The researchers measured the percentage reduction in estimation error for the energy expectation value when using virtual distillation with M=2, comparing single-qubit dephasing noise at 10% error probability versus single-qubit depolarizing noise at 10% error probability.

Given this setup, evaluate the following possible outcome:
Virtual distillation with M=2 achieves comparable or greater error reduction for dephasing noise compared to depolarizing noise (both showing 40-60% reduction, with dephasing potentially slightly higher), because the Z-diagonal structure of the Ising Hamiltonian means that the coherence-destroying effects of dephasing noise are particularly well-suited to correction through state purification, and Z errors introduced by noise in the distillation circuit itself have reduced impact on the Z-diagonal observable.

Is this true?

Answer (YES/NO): NO